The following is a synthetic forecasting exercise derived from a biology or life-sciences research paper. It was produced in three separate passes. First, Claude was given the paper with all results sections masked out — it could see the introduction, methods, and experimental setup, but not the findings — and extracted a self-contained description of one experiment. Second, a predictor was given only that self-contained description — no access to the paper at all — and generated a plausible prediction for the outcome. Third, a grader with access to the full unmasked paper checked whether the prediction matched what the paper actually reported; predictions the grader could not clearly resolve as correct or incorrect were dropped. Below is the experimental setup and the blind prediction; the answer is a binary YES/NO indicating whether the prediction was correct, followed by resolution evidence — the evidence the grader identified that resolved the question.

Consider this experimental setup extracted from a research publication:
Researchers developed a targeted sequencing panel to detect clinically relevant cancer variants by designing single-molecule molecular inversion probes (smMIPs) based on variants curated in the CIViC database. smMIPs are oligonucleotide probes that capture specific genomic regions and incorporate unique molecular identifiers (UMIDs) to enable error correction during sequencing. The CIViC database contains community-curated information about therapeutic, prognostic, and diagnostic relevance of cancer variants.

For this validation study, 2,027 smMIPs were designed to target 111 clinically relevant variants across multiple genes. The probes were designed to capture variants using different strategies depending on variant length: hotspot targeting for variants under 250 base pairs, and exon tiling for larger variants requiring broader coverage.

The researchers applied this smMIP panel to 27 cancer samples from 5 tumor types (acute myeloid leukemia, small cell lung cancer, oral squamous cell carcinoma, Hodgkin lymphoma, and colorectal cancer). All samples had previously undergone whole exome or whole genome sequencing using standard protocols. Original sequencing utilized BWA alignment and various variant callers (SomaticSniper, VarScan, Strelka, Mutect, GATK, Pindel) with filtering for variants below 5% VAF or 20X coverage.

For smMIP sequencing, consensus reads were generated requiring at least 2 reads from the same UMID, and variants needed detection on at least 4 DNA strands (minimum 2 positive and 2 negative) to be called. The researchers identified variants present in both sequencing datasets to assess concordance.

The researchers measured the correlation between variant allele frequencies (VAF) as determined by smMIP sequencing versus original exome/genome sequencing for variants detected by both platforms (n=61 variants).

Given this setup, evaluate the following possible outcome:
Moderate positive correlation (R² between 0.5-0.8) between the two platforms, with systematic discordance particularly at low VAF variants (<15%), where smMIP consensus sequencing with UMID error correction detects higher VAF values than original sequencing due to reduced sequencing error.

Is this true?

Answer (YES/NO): NO